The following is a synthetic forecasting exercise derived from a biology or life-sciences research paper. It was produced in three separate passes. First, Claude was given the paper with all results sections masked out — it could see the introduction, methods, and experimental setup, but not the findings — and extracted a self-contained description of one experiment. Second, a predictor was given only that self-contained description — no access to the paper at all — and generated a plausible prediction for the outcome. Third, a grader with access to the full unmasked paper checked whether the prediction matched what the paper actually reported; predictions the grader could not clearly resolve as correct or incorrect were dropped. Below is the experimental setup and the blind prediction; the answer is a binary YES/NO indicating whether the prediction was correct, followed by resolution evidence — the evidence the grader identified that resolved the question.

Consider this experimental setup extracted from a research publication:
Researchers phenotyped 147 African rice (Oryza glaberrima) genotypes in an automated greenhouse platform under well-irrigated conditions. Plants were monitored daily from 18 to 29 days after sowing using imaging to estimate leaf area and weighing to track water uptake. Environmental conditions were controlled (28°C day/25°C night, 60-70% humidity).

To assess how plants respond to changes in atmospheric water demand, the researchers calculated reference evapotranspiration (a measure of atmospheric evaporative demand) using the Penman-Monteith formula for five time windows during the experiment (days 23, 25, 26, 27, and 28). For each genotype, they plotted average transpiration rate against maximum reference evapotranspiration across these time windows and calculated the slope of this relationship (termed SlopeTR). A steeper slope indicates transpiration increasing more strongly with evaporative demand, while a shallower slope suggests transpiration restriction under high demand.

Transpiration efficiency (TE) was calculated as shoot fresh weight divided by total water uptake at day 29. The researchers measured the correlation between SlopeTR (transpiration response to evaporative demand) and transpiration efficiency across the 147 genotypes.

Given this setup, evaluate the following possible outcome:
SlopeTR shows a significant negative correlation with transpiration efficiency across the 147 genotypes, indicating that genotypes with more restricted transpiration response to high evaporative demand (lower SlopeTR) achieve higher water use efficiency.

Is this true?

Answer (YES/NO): YES